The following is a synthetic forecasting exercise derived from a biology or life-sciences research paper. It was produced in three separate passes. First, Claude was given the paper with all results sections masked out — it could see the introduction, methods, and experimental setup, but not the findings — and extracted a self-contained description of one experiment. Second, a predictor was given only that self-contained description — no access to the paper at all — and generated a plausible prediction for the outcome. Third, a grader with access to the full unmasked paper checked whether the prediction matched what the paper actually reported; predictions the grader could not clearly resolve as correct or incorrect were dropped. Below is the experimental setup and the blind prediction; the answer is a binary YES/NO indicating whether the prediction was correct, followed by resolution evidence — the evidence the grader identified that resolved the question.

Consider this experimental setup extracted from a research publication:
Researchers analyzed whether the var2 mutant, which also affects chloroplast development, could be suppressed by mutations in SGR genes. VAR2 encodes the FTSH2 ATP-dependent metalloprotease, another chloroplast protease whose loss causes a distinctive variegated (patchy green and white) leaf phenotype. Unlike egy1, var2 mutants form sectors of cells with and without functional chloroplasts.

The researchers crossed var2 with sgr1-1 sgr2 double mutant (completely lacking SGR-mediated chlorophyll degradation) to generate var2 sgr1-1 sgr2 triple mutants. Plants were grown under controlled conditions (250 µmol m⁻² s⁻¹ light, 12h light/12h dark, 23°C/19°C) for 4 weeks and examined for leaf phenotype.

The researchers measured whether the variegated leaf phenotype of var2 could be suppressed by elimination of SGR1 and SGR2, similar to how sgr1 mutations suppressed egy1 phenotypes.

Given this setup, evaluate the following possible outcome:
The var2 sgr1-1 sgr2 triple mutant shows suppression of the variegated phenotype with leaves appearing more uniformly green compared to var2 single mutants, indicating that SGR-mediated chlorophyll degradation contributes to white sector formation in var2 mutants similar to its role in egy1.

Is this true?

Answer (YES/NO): NO